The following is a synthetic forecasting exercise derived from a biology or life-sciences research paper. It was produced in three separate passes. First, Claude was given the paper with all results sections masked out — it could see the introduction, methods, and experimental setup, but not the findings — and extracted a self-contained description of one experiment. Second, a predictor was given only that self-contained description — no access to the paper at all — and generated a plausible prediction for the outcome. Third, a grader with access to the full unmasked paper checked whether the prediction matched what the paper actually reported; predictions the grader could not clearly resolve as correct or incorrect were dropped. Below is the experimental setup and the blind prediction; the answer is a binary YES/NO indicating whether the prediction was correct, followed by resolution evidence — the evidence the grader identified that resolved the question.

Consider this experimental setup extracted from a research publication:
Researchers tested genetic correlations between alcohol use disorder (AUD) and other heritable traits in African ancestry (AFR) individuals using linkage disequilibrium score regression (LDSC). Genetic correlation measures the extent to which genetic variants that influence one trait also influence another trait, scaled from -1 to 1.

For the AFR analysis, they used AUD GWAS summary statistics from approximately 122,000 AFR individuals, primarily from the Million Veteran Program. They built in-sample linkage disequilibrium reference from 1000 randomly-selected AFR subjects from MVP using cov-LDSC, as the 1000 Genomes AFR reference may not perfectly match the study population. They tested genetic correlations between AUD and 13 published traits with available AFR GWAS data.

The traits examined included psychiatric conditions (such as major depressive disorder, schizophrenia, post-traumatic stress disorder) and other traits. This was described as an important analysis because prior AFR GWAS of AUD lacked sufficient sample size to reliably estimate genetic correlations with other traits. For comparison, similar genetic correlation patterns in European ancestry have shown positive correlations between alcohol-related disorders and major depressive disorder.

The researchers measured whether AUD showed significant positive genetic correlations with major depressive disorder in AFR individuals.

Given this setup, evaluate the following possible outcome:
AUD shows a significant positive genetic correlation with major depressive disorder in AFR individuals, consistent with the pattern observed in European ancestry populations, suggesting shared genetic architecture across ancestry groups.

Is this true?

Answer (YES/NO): NO